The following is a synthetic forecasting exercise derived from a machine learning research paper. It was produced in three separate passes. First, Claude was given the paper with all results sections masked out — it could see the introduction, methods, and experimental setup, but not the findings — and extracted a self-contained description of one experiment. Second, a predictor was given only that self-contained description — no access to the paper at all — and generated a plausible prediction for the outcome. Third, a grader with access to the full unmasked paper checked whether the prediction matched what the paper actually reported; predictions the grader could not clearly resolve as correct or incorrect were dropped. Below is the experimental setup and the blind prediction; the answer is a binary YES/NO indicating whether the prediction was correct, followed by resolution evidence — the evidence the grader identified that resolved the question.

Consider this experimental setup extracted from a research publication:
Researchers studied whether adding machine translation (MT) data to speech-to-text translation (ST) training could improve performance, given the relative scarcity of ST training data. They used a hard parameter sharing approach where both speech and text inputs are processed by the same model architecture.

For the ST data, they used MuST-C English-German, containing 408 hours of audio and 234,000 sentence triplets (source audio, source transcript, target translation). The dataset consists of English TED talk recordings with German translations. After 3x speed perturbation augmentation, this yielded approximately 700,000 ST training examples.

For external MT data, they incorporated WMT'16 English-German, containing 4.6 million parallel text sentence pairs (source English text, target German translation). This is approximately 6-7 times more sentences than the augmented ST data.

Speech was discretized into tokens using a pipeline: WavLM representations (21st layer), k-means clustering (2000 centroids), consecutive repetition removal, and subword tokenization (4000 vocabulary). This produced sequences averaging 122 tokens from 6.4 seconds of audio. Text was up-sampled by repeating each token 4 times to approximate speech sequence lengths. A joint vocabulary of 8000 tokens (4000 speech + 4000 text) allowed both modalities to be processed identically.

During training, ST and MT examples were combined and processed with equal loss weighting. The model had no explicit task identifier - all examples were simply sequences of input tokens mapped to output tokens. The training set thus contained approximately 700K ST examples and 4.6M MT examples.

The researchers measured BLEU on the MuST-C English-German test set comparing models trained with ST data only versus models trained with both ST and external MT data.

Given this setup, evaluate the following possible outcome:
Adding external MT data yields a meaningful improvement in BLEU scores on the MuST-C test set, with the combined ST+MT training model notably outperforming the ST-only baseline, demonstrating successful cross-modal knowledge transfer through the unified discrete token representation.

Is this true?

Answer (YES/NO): YES